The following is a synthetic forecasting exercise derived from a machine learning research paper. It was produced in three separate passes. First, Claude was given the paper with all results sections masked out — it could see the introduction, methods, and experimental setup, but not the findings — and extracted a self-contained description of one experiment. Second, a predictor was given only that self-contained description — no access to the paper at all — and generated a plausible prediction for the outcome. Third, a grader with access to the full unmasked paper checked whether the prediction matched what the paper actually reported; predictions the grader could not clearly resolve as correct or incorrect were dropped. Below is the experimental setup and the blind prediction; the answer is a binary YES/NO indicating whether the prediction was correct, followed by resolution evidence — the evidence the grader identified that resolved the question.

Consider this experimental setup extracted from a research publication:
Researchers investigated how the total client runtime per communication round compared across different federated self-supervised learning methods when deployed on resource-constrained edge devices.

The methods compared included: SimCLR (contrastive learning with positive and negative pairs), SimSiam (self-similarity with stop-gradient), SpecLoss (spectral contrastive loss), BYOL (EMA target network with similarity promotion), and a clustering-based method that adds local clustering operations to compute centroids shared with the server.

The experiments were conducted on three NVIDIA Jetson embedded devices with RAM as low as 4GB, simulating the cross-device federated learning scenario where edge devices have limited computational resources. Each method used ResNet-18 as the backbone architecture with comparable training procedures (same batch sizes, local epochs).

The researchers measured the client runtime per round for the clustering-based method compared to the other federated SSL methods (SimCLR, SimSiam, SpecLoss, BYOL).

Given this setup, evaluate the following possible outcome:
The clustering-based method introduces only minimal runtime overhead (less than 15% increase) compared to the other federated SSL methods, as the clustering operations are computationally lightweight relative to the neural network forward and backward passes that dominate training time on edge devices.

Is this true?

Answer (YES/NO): YES